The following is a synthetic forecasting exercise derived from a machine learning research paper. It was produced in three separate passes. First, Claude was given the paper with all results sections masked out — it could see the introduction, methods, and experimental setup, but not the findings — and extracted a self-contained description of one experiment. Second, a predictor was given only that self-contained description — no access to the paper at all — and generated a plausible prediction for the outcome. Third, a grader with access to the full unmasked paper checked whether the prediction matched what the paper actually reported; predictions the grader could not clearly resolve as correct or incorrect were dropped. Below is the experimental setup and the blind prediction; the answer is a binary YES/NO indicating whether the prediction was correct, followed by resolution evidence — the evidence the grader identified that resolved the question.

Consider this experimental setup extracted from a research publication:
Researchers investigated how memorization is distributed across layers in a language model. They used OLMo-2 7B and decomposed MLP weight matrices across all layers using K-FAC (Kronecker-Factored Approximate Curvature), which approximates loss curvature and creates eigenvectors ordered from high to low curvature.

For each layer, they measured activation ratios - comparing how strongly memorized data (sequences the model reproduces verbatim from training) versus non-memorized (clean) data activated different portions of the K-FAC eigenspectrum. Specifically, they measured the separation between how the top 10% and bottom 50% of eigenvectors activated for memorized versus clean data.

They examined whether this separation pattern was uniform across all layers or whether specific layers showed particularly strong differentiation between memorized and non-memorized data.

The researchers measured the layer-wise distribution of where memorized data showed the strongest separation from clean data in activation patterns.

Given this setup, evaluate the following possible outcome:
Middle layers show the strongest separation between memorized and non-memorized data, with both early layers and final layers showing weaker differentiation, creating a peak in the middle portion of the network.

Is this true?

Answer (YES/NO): NO